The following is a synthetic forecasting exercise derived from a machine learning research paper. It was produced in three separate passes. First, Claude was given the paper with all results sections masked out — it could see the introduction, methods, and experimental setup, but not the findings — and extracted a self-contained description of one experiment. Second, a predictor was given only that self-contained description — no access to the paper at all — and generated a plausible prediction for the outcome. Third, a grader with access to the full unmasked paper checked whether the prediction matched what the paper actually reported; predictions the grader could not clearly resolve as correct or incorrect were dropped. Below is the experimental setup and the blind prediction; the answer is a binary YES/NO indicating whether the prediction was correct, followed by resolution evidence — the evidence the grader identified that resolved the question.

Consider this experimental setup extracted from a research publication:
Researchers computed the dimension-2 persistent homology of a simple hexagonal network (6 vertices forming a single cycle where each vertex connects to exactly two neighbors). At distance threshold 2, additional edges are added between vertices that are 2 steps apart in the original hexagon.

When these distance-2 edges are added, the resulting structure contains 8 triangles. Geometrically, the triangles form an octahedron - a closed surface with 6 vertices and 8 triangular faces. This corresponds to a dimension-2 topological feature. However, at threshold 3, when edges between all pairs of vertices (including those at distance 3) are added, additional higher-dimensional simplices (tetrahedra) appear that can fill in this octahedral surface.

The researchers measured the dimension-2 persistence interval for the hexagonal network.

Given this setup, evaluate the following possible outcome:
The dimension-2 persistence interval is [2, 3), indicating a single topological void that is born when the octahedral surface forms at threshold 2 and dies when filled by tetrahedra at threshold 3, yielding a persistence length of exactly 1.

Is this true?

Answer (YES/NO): YES